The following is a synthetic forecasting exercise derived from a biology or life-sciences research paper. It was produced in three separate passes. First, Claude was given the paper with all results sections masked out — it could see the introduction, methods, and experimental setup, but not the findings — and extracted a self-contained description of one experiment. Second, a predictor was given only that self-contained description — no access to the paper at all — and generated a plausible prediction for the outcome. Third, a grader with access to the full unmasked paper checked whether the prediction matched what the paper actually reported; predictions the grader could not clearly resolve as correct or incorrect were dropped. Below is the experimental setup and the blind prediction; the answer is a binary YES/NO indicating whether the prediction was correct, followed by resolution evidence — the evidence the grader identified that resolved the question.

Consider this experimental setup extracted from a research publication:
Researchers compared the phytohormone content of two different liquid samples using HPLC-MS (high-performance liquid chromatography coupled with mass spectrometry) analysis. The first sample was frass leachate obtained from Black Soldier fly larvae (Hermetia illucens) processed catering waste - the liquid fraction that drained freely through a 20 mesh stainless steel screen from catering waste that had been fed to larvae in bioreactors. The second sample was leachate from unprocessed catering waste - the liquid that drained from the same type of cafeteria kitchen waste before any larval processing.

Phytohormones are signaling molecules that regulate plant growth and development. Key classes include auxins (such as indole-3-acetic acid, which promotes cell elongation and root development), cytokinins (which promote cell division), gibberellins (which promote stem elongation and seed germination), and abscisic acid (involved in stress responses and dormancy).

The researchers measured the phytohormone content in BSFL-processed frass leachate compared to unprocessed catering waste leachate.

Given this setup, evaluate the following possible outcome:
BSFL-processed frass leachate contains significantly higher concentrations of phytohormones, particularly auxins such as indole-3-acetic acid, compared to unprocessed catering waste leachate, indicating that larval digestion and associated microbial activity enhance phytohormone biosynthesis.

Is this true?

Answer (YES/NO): NO